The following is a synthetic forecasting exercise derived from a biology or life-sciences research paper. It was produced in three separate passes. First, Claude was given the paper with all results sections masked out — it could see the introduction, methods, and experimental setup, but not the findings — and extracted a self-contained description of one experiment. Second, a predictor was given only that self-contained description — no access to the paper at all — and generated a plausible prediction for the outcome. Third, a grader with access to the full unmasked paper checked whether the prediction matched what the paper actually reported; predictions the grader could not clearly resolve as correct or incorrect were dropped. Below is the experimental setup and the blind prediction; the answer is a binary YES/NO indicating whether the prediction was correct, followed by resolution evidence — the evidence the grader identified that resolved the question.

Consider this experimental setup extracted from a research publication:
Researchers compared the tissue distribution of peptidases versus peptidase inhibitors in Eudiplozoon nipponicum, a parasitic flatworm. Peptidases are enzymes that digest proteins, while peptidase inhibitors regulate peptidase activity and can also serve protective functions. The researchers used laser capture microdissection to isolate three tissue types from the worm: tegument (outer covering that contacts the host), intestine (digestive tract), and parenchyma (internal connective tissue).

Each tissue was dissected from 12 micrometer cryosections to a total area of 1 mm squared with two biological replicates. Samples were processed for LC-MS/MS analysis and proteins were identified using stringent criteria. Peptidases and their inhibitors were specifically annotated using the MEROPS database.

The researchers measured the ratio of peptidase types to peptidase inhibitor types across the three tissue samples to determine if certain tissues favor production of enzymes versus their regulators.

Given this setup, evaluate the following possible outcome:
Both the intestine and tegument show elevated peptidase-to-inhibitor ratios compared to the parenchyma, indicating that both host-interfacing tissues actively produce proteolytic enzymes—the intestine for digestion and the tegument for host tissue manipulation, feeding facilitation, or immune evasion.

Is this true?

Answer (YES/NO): YES